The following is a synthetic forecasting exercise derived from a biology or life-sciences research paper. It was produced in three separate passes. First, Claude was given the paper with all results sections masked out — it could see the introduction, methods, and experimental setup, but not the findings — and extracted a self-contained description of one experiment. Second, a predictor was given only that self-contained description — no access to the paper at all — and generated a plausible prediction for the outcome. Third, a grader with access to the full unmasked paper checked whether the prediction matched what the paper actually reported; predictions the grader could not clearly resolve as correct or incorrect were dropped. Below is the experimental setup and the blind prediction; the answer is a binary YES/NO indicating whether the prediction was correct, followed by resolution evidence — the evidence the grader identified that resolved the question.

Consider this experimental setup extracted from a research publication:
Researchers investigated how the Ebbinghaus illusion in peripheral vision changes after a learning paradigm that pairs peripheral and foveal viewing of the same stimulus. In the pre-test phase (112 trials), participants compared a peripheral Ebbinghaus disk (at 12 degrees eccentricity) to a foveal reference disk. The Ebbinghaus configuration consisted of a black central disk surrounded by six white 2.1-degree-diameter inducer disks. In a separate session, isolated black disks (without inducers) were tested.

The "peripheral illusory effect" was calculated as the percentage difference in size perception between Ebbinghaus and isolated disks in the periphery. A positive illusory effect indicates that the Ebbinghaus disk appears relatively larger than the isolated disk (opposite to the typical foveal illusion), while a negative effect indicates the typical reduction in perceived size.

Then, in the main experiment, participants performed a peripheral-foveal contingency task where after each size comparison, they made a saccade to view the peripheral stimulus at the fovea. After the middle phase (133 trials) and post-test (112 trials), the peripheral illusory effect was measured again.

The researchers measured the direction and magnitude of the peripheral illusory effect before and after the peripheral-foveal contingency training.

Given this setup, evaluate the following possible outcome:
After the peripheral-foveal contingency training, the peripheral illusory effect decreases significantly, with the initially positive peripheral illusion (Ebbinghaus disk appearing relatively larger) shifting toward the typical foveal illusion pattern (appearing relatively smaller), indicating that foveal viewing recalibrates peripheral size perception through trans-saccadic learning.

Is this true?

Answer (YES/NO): YES